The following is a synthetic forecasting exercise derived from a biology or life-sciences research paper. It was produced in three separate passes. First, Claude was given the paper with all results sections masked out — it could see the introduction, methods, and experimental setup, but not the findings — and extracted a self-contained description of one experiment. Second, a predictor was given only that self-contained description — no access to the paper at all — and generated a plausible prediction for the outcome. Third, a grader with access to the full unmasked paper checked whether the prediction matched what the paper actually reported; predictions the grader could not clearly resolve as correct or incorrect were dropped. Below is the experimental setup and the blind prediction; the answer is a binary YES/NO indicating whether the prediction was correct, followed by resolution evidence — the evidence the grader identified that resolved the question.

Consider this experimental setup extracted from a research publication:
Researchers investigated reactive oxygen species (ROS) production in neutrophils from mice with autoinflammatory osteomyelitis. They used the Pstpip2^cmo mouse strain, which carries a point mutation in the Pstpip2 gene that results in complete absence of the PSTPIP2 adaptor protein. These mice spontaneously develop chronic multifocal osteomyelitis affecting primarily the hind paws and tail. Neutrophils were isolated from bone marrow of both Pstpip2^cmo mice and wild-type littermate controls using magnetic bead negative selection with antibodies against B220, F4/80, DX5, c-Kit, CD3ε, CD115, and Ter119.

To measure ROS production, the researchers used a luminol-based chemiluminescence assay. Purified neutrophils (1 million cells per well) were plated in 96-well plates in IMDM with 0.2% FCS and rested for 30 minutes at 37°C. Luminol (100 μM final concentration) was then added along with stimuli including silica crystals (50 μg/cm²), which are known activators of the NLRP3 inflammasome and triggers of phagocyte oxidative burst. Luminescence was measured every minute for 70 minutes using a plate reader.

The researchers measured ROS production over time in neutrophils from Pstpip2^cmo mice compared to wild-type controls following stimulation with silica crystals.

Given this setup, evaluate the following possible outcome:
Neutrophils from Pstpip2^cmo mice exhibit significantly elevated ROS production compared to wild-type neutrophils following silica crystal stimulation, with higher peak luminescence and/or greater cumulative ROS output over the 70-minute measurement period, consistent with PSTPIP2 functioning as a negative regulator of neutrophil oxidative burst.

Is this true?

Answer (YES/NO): YES